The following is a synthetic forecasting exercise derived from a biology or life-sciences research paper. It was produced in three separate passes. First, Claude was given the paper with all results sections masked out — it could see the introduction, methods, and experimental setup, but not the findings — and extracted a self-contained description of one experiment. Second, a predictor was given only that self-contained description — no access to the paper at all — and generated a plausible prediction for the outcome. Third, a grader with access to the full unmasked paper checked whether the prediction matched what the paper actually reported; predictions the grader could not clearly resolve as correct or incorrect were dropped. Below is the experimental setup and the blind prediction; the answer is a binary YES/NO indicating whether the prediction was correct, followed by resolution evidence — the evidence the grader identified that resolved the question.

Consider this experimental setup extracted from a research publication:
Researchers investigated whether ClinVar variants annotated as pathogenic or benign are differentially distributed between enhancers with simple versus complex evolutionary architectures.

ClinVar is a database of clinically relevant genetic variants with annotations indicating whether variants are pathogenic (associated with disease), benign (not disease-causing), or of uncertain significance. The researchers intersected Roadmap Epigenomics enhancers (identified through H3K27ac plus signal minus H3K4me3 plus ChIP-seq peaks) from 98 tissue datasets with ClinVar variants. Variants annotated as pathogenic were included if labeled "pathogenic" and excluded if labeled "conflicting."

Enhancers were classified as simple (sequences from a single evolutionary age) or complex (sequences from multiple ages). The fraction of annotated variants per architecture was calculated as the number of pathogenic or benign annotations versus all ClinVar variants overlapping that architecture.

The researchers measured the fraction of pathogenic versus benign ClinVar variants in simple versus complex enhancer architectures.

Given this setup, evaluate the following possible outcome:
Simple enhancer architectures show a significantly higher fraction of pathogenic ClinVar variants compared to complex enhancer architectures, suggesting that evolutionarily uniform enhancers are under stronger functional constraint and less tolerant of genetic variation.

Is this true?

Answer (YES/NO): NO